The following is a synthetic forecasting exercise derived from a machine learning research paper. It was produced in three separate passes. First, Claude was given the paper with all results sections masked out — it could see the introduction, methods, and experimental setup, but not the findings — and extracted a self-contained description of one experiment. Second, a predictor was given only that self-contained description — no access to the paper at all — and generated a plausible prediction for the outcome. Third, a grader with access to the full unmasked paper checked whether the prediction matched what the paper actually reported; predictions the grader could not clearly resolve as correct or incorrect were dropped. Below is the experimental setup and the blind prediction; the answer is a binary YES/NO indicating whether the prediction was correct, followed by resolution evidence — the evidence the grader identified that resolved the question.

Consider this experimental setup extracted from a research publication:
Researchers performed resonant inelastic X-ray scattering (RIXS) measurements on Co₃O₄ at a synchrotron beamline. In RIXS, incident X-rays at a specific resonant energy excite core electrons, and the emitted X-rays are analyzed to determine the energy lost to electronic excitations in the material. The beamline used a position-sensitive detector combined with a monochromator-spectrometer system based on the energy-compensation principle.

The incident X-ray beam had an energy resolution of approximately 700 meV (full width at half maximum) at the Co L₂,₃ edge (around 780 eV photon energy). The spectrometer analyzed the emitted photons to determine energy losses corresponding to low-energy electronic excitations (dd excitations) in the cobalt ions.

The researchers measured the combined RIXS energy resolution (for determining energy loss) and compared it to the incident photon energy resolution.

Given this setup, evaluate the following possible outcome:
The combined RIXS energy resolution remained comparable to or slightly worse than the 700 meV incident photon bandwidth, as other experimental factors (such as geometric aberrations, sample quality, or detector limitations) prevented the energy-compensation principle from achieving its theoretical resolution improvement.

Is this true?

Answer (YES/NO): NO